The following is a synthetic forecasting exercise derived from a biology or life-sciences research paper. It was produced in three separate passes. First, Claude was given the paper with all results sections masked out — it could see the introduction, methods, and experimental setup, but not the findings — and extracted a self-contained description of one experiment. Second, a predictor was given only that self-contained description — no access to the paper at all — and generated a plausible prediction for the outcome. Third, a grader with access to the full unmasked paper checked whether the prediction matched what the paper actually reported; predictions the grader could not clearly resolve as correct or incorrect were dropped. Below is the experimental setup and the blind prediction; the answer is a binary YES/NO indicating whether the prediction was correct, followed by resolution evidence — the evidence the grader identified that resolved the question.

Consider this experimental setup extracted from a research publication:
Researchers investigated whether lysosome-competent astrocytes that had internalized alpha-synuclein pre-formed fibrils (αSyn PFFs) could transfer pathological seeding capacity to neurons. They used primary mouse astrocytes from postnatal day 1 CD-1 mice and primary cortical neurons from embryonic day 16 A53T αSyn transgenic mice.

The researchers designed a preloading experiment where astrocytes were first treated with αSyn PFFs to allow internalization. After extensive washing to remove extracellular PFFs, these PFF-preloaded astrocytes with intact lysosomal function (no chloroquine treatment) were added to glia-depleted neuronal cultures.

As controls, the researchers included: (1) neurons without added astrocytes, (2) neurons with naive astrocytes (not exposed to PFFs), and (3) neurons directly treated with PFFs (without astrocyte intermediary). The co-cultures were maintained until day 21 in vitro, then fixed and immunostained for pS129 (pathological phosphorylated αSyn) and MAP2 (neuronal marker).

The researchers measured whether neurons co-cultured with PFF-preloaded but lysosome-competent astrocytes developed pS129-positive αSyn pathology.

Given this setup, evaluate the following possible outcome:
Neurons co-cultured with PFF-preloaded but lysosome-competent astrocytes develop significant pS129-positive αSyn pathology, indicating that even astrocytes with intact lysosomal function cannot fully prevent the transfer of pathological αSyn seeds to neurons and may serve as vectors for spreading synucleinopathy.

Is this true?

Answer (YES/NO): NO